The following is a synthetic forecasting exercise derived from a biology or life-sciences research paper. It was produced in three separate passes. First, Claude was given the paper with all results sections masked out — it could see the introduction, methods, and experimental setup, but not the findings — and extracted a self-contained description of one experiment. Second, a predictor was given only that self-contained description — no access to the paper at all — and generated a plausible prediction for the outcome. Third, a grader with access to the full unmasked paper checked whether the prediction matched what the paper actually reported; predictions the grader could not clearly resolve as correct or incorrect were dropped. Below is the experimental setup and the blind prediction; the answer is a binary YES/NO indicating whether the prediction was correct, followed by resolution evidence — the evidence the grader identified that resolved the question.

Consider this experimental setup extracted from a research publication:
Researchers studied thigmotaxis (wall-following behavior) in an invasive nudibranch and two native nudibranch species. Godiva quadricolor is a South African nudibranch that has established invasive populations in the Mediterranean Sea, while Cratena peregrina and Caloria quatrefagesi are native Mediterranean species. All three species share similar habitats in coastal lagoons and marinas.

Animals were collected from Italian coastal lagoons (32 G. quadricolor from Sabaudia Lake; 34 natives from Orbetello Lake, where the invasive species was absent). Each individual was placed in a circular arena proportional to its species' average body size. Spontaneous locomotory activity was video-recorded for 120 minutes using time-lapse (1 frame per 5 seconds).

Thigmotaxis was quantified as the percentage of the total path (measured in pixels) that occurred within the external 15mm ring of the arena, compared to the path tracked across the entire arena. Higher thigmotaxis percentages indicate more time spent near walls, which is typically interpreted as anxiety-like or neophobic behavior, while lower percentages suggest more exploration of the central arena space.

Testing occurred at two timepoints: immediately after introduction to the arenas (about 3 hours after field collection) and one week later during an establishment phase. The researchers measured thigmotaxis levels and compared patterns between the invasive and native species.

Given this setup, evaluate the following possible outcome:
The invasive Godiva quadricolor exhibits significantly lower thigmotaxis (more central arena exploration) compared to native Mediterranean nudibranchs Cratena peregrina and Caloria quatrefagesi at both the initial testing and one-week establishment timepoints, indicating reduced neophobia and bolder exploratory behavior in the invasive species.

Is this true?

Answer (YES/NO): NO